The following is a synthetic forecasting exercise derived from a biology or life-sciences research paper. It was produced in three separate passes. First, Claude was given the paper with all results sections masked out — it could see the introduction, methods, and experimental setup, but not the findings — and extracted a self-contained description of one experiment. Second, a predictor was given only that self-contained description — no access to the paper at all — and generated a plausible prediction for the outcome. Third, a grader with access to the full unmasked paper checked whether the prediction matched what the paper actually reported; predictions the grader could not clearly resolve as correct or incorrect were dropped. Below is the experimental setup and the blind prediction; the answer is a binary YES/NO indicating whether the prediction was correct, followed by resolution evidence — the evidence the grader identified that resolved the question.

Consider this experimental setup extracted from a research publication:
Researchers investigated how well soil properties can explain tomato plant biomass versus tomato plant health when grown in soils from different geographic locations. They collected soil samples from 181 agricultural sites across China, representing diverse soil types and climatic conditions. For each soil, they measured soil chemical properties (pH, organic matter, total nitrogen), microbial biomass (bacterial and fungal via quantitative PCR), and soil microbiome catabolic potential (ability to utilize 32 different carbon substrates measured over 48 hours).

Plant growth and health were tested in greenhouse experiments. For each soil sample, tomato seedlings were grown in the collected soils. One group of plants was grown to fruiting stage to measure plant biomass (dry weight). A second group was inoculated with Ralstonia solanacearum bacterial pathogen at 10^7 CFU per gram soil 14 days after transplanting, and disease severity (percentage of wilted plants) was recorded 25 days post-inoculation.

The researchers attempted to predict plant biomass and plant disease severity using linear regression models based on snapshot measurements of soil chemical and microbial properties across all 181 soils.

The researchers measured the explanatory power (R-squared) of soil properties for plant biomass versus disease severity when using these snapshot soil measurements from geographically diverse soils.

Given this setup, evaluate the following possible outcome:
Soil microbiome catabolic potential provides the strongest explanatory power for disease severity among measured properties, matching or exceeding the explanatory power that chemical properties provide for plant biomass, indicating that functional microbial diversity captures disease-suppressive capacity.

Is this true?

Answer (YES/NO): NO